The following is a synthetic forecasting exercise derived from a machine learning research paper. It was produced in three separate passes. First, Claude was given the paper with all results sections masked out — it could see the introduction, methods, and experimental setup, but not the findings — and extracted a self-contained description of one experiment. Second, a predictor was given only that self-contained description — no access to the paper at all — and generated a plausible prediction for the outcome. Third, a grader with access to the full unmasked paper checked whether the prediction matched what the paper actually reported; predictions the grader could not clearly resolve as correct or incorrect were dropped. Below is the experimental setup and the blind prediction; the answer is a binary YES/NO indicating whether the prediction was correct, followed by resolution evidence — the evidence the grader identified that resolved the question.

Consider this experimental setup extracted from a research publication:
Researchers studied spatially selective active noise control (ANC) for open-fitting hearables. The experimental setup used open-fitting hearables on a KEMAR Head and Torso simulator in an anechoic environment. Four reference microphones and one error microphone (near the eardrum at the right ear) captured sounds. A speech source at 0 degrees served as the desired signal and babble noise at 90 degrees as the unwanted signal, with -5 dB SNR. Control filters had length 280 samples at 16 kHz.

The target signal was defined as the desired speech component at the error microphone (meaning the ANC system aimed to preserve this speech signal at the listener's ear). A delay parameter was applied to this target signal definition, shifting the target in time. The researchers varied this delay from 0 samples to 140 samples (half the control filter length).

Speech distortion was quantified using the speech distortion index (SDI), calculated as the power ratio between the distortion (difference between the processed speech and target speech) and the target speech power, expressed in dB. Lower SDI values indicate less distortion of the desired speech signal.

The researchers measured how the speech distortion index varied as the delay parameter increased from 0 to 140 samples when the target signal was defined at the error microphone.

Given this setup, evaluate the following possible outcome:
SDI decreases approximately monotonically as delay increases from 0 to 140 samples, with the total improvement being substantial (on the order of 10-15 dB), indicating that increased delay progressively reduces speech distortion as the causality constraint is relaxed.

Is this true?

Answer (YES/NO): NO